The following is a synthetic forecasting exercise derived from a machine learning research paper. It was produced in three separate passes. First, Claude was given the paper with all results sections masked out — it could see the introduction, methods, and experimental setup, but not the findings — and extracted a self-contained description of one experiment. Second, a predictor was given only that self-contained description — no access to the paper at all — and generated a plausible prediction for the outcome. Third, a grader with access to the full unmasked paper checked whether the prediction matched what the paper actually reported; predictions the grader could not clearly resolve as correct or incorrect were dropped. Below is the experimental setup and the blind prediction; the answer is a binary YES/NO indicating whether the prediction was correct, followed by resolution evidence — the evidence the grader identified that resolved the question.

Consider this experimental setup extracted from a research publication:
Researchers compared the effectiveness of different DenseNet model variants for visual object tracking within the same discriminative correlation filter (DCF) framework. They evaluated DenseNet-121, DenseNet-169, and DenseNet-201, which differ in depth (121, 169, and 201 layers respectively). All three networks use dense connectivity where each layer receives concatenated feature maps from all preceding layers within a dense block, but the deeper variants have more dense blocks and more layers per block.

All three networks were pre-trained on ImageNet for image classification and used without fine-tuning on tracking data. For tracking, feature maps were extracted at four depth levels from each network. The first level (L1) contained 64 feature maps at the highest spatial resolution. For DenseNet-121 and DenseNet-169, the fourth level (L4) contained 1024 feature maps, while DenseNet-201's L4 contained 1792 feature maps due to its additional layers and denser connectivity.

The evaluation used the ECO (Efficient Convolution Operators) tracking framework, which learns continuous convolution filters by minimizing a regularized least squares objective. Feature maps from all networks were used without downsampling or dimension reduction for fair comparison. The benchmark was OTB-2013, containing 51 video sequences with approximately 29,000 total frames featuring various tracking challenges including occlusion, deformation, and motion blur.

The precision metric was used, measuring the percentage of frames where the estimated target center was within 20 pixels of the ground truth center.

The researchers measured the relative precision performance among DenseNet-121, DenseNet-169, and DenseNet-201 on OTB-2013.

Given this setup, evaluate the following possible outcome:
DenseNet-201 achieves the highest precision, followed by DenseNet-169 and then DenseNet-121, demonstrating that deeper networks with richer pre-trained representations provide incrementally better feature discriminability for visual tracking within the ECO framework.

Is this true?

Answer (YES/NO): YES